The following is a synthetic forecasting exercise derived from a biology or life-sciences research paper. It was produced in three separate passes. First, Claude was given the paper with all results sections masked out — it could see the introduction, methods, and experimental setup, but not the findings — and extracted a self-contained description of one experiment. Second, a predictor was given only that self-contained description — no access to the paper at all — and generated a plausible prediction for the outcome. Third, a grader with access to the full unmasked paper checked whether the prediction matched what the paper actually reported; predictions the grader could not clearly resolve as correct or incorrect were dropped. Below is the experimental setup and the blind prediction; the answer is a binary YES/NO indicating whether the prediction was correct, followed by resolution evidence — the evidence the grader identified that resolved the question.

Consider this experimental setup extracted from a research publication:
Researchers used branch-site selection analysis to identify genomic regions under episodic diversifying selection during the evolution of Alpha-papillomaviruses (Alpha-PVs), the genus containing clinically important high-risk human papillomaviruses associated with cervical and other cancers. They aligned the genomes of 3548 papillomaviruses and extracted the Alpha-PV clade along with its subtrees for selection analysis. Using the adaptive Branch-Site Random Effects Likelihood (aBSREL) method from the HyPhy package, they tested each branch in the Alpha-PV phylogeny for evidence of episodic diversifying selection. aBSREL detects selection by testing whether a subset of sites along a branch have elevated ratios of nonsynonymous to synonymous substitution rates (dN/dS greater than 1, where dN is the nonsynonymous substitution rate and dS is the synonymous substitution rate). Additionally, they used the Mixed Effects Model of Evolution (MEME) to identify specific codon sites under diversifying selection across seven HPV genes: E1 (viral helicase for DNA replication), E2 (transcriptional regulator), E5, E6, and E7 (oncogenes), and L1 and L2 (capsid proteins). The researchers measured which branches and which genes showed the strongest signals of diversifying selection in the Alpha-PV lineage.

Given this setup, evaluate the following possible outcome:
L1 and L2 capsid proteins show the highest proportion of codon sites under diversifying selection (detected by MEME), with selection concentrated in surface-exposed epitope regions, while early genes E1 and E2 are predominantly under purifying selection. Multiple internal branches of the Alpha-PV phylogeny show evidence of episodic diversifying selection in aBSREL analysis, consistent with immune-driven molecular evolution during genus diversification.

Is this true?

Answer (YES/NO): NO